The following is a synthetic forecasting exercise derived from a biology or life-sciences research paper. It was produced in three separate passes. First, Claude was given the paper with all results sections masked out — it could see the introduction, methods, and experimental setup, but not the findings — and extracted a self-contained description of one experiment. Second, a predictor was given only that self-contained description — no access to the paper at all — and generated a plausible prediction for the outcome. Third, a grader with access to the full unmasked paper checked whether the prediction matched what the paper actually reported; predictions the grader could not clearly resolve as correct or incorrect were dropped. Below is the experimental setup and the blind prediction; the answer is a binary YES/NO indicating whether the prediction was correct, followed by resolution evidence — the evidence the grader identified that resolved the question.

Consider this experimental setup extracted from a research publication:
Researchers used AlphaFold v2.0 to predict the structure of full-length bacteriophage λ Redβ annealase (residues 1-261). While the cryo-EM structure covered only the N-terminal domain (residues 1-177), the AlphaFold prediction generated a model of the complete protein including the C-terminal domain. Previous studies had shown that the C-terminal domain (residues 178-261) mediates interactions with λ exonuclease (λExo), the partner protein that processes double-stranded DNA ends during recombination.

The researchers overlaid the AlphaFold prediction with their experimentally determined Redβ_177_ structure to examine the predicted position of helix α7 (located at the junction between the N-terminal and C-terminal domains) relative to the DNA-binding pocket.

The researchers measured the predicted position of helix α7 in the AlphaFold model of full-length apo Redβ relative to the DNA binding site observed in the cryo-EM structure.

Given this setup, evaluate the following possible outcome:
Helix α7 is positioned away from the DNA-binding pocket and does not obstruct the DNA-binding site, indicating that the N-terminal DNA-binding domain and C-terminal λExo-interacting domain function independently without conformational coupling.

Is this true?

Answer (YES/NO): NO